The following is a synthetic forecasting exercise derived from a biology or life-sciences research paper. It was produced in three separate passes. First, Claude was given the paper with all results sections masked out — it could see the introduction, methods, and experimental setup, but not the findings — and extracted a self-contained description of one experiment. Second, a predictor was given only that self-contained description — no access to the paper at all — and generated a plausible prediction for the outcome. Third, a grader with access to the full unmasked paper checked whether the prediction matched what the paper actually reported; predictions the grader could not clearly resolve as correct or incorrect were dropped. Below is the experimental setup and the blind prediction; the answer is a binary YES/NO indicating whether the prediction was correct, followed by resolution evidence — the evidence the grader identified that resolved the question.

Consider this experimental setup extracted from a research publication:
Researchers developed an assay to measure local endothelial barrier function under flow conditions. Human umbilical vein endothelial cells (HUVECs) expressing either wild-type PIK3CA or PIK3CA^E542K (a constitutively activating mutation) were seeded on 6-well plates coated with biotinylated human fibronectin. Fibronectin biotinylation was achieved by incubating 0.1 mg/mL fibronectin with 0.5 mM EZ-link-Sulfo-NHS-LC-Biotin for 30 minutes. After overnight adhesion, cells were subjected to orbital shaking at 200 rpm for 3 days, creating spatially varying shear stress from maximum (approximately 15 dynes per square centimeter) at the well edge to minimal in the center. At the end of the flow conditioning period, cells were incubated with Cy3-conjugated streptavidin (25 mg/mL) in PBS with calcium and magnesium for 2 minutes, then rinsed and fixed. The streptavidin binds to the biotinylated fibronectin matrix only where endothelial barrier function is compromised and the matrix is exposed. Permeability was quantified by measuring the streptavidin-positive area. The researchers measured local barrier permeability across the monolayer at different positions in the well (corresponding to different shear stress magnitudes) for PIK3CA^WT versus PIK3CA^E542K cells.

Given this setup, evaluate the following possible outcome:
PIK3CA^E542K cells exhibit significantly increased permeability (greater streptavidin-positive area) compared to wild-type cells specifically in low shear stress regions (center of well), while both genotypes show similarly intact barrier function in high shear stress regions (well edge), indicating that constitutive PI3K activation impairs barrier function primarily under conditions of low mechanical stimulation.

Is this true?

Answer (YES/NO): NO